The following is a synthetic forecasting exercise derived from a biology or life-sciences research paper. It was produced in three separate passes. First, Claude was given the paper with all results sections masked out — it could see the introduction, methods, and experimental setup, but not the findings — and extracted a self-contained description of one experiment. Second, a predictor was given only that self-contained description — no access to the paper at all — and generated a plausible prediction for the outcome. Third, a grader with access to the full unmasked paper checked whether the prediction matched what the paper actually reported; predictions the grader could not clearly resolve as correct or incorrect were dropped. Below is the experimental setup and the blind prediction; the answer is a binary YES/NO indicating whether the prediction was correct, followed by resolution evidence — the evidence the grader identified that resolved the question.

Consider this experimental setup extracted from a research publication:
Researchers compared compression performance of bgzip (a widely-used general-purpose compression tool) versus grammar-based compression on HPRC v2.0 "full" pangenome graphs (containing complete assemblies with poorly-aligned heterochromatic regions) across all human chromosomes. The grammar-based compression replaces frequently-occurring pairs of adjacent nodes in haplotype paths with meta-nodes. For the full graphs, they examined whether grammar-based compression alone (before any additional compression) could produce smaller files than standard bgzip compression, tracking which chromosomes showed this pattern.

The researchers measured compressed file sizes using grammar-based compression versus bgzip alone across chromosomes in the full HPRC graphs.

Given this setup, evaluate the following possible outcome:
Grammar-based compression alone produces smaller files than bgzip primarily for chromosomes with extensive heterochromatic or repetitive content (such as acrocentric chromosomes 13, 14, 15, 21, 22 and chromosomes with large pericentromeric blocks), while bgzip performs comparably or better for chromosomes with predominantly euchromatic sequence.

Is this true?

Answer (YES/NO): NO